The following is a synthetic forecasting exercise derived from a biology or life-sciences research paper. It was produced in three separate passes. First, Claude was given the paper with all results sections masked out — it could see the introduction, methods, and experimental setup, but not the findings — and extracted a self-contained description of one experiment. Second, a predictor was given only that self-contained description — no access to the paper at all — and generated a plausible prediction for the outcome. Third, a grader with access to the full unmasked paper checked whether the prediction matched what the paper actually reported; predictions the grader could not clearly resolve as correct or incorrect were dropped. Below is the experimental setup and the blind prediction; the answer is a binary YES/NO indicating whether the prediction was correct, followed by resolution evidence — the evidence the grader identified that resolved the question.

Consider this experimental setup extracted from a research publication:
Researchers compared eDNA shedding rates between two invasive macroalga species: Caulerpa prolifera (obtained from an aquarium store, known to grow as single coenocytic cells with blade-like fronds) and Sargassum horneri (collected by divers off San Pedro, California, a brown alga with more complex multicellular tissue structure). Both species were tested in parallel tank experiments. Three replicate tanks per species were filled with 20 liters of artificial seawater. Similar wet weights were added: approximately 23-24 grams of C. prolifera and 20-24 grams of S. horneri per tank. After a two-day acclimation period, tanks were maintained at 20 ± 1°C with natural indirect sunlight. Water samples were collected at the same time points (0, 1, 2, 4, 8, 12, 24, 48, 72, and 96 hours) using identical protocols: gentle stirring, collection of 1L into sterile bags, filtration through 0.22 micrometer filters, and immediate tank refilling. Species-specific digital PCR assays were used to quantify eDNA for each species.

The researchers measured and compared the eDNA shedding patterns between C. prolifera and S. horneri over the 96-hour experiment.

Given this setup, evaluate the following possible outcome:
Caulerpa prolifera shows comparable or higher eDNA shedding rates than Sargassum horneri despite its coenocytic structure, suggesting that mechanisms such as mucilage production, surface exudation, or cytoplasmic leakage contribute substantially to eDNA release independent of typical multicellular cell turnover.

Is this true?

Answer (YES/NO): NO